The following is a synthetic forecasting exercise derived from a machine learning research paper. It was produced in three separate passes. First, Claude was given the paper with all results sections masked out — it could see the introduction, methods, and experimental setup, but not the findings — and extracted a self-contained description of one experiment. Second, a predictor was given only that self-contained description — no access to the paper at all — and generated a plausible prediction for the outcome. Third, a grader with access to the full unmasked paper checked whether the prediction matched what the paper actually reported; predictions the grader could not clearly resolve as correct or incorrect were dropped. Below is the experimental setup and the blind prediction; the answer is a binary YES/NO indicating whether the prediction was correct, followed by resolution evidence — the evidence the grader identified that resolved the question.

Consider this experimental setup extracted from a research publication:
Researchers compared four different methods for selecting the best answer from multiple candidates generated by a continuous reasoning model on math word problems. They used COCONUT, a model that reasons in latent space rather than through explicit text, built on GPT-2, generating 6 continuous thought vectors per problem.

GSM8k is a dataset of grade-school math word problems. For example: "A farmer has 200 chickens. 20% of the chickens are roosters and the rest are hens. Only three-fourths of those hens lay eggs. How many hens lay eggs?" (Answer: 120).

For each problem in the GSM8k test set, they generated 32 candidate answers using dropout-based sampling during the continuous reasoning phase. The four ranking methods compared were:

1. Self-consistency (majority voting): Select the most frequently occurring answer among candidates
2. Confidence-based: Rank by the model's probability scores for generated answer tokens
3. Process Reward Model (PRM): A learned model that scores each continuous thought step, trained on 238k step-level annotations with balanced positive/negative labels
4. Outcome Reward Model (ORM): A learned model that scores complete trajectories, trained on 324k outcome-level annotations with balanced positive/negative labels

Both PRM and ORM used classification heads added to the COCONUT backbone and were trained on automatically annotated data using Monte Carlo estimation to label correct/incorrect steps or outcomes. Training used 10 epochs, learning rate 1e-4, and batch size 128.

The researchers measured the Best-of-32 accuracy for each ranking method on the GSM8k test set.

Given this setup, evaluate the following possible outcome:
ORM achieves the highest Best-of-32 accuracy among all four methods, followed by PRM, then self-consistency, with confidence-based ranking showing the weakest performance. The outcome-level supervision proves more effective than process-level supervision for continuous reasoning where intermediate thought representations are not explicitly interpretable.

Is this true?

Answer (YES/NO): NO